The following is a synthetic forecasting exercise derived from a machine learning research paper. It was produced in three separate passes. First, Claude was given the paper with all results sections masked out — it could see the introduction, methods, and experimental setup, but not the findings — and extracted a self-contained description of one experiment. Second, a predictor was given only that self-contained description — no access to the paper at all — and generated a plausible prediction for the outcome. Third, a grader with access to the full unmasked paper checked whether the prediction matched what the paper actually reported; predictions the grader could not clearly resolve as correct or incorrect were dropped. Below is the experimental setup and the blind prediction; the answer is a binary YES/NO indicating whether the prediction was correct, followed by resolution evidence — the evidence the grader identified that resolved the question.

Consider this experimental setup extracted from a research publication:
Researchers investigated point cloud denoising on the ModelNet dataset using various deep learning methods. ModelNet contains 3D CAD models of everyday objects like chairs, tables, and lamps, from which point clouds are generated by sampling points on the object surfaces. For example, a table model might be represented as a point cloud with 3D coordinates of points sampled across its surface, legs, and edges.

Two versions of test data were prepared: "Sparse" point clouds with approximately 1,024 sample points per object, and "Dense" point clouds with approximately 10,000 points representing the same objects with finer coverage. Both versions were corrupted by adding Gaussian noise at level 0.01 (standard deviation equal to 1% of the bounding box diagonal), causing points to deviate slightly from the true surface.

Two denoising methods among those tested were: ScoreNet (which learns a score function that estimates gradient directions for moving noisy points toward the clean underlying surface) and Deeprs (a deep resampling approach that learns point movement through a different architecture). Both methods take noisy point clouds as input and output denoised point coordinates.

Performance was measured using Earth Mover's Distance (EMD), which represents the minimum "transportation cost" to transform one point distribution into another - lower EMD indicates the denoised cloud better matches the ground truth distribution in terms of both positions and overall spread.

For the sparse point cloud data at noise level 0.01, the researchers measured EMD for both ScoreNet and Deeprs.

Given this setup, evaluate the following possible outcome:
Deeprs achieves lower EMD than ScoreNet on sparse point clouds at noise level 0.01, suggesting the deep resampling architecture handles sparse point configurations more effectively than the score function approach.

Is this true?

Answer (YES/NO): YES